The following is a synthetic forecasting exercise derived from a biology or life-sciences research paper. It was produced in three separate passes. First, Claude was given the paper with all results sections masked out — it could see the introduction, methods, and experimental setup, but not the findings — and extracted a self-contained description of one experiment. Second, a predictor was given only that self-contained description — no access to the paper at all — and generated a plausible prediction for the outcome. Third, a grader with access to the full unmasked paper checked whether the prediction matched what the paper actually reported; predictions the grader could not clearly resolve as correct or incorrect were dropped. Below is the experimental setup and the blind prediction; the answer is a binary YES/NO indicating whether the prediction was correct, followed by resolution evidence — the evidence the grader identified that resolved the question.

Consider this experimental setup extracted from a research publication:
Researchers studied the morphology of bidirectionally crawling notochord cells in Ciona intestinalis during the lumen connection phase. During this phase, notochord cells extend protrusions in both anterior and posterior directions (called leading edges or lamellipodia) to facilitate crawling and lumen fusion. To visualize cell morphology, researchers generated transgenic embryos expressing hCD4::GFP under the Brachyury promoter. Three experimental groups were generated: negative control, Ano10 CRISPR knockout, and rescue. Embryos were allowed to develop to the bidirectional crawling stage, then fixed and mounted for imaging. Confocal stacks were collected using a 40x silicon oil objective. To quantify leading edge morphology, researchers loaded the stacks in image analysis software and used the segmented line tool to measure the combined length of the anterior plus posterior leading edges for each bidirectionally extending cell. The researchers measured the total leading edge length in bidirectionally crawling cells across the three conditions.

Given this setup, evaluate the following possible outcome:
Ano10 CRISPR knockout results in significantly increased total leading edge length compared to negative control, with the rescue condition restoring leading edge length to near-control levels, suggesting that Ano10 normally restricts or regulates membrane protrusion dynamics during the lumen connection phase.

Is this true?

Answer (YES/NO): NO